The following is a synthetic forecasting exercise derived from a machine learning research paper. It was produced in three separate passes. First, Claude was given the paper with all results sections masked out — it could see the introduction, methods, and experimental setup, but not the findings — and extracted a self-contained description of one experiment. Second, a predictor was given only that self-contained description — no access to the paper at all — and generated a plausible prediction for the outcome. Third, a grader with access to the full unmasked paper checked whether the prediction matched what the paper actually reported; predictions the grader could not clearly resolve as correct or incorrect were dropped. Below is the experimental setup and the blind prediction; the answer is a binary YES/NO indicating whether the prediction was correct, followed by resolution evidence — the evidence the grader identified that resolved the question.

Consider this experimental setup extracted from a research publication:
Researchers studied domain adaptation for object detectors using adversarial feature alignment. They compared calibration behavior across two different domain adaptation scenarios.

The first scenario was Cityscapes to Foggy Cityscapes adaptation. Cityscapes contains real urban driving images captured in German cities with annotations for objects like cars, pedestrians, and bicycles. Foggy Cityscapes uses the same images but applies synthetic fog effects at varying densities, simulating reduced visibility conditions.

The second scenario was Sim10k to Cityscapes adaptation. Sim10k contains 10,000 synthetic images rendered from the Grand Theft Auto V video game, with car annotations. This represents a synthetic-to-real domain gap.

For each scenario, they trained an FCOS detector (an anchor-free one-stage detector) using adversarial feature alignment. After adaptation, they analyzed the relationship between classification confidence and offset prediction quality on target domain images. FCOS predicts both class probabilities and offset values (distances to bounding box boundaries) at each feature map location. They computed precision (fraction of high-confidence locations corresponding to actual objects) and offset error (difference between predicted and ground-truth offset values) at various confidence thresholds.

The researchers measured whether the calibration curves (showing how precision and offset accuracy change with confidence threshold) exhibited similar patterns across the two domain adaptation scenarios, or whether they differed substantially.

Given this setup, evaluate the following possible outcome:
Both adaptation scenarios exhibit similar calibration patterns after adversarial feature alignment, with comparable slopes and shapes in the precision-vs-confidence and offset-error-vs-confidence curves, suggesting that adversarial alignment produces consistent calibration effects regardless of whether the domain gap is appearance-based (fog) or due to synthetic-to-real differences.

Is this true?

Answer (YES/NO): NO